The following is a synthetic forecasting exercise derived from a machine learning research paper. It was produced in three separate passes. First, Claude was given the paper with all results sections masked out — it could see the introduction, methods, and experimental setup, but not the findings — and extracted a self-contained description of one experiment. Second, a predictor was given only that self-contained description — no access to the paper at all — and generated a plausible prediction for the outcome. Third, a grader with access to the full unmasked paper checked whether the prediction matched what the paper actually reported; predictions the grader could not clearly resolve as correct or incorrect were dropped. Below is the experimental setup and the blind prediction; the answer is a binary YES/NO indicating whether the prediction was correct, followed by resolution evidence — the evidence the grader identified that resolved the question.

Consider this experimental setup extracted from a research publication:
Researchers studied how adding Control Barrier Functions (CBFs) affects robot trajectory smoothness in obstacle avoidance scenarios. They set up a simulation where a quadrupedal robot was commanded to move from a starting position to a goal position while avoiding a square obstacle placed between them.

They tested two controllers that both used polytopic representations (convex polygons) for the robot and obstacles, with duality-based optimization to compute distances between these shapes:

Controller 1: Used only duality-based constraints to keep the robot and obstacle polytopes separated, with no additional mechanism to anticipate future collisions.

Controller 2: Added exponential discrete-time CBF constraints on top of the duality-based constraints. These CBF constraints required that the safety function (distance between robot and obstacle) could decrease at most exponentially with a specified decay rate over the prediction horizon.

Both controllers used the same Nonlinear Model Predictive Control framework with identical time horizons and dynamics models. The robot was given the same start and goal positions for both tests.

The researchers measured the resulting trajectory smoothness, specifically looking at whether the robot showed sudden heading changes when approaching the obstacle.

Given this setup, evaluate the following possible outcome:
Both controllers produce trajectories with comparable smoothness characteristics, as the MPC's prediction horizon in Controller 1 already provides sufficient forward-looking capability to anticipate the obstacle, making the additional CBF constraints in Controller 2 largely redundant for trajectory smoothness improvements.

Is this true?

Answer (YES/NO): NO